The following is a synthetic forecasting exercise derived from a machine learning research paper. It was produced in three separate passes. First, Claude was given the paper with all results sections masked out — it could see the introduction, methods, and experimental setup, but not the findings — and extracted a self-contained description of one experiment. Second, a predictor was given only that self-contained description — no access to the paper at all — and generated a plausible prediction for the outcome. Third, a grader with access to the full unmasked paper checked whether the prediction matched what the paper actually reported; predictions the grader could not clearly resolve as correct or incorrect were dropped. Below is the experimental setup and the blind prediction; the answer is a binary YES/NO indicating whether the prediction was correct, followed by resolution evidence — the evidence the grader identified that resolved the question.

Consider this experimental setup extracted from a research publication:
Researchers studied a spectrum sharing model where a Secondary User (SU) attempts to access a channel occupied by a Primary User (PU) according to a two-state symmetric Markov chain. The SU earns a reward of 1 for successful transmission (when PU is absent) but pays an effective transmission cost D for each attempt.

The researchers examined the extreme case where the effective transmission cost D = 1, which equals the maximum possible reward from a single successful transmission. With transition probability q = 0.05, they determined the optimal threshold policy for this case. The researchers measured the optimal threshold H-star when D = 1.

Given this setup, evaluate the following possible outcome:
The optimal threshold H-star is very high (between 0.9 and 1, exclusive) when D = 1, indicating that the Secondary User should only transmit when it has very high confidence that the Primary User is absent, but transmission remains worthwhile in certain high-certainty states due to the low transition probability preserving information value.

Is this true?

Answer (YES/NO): NO